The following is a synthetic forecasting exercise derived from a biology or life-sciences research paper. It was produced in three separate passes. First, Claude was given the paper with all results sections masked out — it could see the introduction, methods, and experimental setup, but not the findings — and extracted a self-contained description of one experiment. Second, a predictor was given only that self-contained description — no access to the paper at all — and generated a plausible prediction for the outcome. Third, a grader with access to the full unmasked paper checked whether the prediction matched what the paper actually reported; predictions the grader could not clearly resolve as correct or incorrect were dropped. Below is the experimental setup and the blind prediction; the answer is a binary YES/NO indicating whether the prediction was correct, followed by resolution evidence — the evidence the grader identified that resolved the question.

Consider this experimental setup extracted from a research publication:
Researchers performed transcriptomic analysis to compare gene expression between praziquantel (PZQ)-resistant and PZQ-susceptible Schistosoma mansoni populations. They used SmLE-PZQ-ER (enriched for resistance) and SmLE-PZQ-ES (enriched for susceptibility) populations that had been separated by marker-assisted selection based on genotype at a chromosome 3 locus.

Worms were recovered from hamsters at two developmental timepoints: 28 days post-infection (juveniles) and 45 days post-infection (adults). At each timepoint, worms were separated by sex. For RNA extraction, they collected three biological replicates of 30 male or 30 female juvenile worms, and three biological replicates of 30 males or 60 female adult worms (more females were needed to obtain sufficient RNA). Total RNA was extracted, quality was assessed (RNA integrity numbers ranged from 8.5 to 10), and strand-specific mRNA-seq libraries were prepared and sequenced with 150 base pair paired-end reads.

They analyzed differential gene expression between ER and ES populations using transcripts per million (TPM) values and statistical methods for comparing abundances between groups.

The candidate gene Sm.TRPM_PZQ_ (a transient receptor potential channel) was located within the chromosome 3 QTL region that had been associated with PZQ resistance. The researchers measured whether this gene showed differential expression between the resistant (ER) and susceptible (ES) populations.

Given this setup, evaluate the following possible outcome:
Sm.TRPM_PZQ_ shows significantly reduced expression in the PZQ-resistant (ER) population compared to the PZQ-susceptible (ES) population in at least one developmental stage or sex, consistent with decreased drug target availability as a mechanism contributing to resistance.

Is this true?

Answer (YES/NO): YES